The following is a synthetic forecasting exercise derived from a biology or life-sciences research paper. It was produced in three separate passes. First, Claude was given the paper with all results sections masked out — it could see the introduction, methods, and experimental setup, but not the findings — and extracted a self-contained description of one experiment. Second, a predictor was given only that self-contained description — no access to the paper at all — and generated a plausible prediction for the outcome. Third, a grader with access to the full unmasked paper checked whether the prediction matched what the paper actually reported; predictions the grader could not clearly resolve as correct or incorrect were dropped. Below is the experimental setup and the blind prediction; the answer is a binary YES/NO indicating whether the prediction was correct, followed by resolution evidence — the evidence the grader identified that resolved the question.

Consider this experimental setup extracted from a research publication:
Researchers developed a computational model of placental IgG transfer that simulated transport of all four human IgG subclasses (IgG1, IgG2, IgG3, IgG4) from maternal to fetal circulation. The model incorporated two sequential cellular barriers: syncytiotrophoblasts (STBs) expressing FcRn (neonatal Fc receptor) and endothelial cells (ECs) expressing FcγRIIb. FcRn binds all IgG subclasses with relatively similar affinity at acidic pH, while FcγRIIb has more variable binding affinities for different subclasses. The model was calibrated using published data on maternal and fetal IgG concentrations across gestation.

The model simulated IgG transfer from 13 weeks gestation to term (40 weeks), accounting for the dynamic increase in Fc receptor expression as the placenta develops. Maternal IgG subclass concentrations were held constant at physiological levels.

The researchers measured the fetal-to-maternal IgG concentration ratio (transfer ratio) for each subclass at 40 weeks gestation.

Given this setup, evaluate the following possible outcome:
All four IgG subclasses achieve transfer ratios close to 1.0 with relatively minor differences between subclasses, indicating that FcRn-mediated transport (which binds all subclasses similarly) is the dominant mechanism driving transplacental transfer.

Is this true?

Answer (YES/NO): NO